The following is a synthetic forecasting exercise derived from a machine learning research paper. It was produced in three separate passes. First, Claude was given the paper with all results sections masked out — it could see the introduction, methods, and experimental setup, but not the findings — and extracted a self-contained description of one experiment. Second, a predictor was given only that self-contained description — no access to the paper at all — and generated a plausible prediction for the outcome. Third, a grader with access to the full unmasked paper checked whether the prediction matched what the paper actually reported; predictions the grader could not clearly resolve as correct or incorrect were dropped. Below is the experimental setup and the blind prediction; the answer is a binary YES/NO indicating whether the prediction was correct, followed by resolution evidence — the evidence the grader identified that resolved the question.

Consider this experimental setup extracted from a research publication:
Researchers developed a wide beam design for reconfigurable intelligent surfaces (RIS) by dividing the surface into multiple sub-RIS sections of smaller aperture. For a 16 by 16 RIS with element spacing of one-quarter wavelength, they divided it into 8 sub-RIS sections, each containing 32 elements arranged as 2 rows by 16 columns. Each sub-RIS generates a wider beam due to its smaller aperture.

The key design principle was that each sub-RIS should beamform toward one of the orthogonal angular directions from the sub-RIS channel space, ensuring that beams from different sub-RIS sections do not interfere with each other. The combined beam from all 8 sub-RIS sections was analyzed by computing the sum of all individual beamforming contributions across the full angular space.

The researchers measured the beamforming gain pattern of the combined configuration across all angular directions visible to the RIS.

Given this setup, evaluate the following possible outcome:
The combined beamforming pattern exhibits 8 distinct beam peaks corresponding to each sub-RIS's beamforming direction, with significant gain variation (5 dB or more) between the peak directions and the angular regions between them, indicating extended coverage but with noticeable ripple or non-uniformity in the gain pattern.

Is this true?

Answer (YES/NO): NO